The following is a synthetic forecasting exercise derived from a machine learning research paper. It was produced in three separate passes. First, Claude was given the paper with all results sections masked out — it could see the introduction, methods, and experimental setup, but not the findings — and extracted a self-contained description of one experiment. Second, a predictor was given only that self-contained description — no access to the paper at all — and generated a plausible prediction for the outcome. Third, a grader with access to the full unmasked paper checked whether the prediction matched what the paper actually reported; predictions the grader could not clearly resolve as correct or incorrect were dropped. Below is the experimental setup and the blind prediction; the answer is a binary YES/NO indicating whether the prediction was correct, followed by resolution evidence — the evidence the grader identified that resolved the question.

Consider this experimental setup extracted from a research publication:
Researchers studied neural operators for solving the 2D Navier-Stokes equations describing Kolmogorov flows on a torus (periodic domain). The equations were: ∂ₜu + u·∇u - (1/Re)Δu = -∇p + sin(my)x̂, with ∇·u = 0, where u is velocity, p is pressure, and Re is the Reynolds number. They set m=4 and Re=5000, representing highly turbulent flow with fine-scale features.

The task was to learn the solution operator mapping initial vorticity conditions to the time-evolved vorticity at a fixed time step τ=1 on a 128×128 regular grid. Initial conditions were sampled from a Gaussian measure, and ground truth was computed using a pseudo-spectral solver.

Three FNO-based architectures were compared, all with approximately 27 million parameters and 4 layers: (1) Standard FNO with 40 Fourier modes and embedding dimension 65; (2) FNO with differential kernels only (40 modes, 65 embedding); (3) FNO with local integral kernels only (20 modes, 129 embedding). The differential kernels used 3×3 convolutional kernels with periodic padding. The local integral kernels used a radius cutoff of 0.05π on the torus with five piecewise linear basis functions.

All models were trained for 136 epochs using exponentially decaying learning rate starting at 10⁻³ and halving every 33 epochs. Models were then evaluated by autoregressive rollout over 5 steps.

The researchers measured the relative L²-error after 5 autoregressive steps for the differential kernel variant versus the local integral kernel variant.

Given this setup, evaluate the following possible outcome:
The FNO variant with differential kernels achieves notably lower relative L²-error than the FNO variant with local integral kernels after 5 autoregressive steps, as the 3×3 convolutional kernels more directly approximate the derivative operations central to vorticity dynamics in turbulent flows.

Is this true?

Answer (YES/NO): NO